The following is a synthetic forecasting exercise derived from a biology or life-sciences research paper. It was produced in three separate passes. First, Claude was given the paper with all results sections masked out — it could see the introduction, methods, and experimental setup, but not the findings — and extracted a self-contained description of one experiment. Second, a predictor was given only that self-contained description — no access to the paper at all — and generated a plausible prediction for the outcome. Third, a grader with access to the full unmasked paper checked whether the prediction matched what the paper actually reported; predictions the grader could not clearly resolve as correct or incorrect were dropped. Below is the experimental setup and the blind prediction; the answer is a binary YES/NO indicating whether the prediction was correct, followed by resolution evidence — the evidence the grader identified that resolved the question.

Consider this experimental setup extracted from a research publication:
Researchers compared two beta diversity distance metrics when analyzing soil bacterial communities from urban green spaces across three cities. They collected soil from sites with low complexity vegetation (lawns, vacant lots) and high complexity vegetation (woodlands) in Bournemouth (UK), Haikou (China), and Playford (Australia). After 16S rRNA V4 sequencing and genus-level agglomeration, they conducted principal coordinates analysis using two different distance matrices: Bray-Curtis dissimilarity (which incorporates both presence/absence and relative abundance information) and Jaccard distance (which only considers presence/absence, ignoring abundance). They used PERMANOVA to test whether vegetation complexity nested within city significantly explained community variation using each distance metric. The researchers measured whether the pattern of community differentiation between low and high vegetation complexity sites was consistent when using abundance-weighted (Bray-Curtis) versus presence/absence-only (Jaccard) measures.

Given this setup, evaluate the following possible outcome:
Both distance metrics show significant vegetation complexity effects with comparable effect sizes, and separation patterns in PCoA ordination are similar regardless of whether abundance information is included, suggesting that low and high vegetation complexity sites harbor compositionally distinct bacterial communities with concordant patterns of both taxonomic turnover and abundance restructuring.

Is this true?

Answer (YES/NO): NO